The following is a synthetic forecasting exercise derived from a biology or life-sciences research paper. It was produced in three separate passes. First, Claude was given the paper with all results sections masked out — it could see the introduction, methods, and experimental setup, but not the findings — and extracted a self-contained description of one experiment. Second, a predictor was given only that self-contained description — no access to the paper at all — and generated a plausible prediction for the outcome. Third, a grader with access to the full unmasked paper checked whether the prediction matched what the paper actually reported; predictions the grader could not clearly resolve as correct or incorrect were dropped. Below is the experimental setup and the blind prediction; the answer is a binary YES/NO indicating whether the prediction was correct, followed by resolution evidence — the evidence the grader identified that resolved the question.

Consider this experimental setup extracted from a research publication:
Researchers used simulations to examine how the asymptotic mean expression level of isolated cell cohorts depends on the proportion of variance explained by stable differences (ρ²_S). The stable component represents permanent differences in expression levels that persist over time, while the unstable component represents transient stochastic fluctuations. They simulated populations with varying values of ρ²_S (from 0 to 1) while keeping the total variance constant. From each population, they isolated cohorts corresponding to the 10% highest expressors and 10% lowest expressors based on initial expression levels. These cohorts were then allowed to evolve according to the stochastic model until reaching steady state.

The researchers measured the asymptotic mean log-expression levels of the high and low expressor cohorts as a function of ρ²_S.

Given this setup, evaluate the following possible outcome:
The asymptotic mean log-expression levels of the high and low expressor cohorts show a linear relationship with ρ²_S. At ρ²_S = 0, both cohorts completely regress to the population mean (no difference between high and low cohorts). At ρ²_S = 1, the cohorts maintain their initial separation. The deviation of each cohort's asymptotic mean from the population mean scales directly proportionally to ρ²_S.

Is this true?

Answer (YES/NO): YES